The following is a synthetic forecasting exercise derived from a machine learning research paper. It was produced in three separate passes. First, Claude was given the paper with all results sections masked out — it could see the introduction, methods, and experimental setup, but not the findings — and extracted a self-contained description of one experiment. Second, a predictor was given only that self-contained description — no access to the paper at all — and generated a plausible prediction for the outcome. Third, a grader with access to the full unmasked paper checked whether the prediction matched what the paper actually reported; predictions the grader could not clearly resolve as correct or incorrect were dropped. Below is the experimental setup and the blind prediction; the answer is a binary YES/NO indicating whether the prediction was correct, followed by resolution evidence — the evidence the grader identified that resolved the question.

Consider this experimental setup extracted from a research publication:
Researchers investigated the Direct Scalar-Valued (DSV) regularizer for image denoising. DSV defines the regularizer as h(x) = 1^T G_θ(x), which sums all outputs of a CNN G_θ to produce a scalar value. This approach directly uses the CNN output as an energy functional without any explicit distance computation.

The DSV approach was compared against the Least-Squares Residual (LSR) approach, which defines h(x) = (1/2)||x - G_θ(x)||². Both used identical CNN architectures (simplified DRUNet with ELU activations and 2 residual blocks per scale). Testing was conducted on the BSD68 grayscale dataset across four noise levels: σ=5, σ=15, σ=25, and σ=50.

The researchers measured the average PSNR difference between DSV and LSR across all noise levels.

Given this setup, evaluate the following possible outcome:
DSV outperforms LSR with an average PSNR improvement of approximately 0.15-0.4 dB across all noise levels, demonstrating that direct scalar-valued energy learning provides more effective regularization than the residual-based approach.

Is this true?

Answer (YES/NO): NO